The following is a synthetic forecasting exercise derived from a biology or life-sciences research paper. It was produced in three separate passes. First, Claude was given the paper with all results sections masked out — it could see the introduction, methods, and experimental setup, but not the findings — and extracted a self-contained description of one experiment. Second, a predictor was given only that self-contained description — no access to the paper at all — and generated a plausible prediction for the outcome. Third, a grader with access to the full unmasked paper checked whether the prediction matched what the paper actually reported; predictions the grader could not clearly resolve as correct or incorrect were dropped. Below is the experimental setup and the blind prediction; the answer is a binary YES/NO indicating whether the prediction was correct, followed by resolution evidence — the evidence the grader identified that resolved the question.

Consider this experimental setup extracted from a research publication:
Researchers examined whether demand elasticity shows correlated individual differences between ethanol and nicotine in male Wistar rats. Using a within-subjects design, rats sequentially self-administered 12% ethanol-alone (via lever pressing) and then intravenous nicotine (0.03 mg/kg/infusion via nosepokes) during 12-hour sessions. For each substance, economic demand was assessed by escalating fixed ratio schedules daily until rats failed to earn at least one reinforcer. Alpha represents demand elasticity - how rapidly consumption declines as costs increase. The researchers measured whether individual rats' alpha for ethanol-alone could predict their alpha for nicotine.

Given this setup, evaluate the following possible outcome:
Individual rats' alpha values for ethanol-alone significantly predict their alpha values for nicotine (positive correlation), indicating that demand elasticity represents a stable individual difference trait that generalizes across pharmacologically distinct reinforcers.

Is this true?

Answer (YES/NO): YES